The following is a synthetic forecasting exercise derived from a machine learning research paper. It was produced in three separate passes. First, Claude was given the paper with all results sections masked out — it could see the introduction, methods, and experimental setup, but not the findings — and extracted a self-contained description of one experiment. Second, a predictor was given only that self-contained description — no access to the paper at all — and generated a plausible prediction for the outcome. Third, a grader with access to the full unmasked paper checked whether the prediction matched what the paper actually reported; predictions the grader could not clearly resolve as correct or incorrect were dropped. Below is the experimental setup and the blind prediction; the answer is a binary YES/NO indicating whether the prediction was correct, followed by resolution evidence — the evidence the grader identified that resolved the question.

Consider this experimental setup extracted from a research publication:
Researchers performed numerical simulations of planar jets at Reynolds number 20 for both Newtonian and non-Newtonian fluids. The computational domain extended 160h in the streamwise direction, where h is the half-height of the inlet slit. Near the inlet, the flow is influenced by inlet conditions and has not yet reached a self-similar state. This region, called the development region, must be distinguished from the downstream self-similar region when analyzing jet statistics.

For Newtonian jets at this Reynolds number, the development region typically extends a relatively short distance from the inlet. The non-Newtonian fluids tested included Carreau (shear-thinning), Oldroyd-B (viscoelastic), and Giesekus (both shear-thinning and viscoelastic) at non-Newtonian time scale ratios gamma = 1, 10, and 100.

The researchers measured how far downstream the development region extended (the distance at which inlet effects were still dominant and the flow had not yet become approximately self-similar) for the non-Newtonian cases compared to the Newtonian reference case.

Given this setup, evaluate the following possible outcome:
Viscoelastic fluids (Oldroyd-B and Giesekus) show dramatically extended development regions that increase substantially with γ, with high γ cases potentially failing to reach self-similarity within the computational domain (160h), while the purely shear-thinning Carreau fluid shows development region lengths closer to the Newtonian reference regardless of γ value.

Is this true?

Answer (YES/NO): NO